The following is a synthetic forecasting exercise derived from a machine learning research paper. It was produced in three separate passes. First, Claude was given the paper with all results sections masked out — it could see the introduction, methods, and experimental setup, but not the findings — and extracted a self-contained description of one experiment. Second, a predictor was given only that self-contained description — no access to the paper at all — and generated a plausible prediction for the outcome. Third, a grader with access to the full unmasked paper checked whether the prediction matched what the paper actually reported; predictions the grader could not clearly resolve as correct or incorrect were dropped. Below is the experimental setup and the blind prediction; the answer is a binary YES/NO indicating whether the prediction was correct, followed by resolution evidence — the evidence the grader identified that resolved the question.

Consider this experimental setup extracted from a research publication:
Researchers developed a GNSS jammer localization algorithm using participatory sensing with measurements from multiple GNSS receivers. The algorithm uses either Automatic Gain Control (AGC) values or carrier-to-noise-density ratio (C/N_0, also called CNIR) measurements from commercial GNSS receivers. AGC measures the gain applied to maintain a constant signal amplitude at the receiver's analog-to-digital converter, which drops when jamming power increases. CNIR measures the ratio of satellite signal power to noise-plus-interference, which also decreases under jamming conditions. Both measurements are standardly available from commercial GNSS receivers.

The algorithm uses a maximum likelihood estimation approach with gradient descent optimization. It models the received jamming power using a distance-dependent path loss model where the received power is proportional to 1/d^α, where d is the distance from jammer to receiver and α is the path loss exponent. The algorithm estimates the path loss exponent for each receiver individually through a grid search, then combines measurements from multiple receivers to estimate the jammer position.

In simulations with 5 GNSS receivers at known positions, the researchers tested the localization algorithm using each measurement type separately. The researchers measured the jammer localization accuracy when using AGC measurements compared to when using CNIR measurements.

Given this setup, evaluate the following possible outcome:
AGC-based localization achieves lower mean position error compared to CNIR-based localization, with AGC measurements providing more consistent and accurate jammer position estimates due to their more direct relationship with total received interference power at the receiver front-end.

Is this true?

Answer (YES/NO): NO